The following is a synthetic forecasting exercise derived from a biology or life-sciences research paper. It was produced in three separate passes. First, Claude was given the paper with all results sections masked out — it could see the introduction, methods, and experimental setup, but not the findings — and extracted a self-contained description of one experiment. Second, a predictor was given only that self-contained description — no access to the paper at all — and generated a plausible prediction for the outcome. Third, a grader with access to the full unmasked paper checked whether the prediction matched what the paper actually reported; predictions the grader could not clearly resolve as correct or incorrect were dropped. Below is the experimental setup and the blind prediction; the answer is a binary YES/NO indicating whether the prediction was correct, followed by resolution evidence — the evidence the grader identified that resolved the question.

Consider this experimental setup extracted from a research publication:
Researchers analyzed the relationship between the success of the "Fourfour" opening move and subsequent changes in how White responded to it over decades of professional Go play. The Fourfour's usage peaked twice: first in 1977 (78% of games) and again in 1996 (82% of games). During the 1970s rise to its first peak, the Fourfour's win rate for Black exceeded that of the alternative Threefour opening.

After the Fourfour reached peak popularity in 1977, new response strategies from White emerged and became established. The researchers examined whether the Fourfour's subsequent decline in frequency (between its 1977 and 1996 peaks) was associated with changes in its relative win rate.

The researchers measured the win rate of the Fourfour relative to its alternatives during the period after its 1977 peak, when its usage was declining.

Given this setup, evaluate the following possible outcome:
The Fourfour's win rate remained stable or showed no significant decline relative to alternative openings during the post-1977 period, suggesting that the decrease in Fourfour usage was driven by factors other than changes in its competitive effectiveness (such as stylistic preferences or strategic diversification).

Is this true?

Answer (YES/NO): NO